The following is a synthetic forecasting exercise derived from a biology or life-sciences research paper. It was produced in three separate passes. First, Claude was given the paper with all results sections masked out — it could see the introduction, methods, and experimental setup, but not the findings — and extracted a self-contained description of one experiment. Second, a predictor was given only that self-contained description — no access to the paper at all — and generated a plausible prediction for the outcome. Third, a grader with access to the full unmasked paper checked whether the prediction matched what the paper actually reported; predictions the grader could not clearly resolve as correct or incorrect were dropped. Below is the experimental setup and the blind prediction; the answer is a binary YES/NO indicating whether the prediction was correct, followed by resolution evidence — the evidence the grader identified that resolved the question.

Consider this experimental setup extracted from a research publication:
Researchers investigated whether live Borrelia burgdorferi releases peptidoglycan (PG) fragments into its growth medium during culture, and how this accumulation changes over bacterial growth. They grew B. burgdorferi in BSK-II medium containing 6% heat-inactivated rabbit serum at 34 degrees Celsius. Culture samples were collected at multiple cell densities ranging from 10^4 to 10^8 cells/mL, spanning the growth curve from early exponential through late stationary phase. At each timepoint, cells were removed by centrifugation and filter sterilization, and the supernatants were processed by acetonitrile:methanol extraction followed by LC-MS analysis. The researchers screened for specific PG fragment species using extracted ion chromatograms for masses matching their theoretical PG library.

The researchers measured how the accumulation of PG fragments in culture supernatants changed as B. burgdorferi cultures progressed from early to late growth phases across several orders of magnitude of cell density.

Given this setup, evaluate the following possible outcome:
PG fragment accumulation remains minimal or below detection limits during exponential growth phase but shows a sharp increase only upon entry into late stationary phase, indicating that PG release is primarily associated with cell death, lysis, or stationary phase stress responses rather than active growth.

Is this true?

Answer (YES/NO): NO